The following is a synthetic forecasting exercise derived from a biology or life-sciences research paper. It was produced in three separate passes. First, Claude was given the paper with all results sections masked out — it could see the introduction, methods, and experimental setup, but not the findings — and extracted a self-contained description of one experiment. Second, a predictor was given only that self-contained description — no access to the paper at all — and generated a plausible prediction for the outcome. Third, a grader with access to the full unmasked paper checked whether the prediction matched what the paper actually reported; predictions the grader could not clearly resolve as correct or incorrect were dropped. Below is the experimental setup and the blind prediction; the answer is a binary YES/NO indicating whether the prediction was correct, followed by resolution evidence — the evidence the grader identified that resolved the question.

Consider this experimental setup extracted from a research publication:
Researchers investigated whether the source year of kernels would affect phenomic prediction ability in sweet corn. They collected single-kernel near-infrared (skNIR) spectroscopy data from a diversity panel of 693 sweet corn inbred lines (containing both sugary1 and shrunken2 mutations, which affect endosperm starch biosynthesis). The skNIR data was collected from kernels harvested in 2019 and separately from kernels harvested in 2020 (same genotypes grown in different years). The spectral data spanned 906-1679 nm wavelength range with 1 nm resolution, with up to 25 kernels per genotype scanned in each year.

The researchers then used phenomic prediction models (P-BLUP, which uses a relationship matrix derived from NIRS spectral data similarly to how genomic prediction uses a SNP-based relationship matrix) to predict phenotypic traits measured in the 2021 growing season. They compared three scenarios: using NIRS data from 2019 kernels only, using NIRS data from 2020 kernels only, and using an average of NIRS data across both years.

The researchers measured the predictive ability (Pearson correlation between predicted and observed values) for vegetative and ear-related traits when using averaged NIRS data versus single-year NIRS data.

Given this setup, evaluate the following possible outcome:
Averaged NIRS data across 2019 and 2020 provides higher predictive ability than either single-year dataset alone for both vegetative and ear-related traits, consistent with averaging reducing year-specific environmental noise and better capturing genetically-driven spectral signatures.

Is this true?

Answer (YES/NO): NO